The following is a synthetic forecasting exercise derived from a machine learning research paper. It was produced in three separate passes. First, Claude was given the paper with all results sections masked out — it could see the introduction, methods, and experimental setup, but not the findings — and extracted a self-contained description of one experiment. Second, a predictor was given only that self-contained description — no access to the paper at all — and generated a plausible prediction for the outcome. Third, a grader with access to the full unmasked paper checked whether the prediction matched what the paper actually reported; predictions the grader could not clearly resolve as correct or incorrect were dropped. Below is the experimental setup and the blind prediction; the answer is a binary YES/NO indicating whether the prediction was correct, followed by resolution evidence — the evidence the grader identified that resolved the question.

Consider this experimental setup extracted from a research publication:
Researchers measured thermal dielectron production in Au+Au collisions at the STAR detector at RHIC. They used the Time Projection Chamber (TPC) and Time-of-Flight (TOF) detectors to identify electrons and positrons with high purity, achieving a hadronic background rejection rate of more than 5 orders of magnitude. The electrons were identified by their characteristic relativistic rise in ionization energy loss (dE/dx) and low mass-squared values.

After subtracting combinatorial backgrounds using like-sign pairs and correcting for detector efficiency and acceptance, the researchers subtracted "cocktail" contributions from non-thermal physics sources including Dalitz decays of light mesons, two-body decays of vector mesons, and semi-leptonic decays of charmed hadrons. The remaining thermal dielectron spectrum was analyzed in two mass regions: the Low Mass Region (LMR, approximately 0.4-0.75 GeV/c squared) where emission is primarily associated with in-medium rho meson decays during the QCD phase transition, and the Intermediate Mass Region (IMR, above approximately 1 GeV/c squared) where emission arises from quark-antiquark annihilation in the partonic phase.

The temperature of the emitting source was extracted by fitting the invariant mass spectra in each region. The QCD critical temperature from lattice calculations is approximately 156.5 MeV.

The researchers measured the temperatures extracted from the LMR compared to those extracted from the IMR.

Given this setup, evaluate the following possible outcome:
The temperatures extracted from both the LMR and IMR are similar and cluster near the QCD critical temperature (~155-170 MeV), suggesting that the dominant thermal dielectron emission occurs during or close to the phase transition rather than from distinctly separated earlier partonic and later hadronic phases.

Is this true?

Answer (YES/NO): NO